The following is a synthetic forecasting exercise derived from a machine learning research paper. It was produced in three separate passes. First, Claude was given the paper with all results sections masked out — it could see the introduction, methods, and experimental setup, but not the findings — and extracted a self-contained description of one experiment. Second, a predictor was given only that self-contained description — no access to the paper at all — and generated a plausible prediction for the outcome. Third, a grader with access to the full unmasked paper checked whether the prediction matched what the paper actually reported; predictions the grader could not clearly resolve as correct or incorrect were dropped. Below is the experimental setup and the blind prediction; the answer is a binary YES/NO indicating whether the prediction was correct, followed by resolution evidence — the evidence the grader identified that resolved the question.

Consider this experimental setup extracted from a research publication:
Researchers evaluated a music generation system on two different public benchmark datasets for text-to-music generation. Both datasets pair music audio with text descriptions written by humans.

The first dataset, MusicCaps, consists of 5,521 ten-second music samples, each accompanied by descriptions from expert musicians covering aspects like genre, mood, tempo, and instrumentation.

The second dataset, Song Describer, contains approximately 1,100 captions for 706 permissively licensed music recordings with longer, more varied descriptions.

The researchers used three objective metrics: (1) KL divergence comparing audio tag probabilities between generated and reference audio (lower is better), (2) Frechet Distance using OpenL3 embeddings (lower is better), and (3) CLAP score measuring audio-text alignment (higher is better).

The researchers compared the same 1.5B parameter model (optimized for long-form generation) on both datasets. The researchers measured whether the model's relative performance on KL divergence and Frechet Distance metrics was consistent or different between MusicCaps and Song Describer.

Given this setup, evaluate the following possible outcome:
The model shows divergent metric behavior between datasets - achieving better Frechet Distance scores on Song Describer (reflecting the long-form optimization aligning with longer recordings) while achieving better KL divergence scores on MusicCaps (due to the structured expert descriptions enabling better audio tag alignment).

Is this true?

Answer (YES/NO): NO